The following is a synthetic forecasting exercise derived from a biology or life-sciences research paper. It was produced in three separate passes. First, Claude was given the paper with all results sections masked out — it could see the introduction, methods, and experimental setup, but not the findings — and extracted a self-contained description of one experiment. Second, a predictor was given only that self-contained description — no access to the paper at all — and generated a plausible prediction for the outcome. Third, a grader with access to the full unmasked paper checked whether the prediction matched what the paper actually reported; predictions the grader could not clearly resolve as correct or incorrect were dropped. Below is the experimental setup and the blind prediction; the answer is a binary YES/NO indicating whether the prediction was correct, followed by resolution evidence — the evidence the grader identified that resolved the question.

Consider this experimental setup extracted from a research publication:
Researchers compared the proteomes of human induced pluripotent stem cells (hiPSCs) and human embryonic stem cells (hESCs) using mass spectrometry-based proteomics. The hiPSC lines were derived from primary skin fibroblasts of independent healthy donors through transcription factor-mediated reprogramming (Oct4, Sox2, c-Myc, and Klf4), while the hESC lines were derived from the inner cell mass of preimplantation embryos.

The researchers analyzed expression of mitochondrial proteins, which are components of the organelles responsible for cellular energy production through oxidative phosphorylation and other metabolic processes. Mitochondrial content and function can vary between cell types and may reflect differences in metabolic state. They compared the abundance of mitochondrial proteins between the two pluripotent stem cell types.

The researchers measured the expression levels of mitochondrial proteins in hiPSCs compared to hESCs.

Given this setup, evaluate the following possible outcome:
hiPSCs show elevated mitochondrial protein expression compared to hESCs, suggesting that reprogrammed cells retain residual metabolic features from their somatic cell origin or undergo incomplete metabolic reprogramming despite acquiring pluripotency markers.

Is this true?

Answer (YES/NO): YES